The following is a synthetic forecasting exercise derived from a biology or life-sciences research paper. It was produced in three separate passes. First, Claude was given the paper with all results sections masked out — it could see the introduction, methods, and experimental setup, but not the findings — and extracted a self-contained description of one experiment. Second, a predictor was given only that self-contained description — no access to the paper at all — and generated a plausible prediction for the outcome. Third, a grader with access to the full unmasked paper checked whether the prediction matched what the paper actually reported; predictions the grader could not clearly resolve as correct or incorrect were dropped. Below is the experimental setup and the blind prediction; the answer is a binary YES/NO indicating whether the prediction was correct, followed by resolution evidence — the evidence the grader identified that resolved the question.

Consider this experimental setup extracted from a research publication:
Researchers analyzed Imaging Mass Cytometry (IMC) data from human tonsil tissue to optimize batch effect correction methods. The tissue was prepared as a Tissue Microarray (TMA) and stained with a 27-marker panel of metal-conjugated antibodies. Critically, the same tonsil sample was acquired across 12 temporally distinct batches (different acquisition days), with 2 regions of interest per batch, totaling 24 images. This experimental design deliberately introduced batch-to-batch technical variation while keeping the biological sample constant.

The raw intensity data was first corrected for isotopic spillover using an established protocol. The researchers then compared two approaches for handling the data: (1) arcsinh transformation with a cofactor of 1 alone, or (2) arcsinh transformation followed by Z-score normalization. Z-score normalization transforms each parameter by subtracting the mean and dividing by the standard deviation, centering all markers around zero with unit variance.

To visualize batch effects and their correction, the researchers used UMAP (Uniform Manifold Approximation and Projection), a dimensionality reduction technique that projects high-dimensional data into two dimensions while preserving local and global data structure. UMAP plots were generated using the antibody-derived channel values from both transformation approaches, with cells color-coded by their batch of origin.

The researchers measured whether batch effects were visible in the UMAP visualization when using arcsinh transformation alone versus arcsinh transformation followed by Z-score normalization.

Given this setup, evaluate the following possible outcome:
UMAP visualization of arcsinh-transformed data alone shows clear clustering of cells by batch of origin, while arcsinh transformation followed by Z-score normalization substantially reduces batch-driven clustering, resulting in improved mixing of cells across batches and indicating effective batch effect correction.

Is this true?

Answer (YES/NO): YES